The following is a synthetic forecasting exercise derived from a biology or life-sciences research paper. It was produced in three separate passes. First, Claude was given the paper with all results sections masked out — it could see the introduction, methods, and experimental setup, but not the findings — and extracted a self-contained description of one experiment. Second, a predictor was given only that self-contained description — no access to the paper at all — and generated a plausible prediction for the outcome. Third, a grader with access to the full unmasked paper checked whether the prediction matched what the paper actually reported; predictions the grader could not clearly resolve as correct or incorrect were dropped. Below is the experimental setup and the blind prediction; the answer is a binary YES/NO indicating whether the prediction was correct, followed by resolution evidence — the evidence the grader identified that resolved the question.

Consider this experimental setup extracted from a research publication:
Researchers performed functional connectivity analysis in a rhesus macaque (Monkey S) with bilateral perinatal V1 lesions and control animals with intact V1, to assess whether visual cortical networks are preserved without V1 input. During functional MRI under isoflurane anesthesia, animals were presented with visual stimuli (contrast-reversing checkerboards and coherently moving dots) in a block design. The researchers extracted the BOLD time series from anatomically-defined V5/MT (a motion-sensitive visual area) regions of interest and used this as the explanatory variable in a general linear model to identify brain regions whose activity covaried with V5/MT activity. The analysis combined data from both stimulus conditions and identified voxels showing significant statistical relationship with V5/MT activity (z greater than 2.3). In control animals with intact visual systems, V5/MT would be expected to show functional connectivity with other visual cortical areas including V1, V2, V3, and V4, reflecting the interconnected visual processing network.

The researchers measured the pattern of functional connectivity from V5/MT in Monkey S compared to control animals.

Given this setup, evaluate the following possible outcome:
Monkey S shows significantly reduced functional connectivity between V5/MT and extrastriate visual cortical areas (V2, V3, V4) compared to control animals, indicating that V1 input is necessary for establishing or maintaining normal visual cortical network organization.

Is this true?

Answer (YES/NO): NO